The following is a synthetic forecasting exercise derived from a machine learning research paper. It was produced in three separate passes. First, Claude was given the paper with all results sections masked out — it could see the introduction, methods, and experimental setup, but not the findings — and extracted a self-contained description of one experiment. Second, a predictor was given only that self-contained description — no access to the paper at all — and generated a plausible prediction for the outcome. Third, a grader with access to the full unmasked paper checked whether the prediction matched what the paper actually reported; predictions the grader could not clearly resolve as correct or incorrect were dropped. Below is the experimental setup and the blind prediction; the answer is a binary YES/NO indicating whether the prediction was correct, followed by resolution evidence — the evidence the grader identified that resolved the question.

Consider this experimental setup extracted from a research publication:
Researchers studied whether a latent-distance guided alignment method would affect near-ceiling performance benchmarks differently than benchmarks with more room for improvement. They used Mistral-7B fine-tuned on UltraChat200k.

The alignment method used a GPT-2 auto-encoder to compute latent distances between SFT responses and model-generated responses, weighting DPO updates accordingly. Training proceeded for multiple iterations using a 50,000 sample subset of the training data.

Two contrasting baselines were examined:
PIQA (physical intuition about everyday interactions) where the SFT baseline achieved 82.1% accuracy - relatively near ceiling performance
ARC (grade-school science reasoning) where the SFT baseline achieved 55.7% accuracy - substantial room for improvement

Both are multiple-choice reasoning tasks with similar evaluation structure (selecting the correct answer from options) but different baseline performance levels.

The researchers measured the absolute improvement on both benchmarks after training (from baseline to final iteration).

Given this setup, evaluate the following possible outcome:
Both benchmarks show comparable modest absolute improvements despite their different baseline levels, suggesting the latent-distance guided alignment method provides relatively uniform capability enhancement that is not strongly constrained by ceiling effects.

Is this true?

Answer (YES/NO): NO